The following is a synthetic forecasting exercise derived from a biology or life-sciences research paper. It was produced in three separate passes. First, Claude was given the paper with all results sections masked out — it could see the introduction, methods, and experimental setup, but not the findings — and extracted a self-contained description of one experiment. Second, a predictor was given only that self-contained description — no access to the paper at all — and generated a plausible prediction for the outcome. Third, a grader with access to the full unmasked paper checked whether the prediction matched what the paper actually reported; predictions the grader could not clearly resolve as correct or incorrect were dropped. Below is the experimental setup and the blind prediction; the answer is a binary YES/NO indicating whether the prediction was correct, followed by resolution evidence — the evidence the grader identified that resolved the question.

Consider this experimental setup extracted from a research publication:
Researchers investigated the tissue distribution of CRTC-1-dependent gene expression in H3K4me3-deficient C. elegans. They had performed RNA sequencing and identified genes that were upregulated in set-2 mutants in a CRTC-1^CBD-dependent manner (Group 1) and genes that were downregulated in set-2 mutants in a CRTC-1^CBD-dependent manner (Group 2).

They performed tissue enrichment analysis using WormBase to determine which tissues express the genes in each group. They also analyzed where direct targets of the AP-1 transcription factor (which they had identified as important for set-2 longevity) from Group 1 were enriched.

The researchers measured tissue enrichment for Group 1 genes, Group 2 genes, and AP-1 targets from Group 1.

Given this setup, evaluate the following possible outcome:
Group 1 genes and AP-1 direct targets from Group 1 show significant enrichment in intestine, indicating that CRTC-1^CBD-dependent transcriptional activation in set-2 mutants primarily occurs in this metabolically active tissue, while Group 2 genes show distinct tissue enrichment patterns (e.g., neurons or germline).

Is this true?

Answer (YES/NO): NO